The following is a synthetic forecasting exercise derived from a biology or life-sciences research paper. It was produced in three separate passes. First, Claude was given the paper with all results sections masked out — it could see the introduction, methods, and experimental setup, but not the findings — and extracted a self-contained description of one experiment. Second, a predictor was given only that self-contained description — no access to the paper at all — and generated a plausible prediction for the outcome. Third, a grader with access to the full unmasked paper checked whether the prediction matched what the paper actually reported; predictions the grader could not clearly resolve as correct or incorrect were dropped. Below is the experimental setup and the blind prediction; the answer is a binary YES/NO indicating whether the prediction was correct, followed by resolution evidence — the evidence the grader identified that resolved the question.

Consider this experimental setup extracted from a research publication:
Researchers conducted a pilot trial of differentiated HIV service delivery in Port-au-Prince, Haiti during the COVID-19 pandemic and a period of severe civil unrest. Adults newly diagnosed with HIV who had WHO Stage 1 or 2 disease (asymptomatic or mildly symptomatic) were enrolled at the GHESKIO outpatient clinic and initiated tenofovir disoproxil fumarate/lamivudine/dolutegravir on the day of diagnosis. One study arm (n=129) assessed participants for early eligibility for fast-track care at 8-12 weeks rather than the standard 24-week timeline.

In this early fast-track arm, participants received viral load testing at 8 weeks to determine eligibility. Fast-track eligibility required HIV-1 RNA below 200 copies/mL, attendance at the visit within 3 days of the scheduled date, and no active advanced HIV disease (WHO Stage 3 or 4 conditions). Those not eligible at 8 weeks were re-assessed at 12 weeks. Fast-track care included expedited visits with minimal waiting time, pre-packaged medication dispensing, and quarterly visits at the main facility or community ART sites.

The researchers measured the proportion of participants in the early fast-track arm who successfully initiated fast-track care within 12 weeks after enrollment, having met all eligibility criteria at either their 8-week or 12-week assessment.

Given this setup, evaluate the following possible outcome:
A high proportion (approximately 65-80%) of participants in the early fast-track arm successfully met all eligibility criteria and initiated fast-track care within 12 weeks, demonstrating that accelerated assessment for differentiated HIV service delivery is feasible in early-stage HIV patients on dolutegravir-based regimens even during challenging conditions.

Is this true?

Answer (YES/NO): NO